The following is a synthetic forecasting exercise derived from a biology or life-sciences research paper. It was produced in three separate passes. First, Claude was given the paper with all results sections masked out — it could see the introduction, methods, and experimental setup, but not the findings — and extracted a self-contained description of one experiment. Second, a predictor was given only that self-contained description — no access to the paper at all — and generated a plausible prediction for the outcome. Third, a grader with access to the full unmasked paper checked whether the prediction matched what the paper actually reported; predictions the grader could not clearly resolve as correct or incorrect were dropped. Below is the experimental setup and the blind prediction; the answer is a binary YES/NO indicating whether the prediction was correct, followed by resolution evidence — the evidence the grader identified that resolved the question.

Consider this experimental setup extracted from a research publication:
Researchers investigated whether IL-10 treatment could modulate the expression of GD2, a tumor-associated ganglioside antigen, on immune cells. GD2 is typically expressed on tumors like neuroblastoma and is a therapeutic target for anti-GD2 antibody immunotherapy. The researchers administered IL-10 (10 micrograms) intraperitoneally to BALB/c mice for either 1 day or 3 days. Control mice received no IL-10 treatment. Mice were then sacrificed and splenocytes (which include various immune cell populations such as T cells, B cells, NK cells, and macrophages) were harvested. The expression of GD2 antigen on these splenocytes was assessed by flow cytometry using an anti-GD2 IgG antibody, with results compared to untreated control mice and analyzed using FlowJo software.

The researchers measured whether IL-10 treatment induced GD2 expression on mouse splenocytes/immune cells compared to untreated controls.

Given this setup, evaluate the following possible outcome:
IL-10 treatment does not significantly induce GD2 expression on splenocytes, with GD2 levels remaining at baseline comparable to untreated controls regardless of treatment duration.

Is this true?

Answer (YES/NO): NO